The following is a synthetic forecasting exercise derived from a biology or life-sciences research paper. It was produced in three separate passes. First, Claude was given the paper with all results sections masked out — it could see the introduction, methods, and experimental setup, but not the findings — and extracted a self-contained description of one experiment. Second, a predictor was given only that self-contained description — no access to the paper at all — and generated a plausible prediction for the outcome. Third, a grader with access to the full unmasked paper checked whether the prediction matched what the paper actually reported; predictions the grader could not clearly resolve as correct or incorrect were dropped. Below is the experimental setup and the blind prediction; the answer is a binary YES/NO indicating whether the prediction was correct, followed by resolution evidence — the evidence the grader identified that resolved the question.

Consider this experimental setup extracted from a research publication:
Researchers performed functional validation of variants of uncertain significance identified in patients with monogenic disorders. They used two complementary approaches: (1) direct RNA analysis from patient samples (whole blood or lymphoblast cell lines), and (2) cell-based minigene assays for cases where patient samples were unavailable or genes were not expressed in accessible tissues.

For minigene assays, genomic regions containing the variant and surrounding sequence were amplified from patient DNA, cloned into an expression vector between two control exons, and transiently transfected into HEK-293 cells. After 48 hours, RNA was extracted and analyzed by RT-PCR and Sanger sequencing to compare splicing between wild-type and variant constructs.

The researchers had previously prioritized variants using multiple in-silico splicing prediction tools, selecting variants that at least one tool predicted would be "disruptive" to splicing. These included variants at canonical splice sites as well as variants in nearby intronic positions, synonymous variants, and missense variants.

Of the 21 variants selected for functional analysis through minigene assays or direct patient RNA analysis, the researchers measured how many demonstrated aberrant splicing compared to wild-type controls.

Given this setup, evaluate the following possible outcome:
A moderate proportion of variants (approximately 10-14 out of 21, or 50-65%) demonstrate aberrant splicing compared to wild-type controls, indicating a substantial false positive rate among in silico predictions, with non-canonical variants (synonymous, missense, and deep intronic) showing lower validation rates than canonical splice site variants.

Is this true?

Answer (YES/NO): YES